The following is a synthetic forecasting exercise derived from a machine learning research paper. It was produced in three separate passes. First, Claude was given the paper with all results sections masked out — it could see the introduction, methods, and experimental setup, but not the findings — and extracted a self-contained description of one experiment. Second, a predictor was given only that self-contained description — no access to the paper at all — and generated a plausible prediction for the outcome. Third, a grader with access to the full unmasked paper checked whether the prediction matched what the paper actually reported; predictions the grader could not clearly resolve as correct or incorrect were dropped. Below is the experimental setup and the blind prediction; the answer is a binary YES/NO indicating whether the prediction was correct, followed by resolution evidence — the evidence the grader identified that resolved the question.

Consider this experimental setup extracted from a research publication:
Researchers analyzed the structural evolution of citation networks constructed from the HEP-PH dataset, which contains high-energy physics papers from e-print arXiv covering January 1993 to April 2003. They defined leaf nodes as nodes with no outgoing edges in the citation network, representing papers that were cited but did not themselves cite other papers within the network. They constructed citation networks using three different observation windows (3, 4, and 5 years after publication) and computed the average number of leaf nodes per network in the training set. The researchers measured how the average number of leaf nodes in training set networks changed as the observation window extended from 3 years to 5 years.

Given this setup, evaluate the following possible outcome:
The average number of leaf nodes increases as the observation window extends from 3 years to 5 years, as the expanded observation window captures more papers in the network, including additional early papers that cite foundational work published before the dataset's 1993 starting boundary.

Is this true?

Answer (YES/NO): YES